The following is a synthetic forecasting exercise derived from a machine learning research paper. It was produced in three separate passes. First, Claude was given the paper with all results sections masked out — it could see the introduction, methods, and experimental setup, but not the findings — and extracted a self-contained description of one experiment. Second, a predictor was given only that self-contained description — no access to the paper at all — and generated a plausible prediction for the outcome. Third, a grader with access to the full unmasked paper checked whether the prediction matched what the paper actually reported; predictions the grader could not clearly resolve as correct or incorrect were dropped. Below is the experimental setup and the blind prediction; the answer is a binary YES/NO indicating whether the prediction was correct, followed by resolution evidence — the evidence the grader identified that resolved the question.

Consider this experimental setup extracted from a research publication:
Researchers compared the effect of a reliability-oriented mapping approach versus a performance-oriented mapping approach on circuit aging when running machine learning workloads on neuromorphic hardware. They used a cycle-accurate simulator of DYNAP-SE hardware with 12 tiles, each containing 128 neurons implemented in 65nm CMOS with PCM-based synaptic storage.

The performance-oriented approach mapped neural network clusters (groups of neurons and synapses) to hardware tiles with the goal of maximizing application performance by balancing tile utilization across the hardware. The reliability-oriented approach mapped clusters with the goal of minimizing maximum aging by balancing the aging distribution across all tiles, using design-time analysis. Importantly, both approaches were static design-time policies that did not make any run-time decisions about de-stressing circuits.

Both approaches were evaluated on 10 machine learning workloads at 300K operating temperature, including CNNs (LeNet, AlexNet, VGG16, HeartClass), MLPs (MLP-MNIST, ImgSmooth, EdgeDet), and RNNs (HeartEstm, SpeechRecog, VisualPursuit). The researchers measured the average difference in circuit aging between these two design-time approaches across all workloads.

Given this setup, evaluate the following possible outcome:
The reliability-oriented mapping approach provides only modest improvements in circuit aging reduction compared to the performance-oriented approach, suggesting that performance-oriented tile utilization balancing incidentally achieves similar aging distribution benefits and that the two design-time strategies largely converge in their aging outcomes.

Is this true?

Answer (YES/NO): YES